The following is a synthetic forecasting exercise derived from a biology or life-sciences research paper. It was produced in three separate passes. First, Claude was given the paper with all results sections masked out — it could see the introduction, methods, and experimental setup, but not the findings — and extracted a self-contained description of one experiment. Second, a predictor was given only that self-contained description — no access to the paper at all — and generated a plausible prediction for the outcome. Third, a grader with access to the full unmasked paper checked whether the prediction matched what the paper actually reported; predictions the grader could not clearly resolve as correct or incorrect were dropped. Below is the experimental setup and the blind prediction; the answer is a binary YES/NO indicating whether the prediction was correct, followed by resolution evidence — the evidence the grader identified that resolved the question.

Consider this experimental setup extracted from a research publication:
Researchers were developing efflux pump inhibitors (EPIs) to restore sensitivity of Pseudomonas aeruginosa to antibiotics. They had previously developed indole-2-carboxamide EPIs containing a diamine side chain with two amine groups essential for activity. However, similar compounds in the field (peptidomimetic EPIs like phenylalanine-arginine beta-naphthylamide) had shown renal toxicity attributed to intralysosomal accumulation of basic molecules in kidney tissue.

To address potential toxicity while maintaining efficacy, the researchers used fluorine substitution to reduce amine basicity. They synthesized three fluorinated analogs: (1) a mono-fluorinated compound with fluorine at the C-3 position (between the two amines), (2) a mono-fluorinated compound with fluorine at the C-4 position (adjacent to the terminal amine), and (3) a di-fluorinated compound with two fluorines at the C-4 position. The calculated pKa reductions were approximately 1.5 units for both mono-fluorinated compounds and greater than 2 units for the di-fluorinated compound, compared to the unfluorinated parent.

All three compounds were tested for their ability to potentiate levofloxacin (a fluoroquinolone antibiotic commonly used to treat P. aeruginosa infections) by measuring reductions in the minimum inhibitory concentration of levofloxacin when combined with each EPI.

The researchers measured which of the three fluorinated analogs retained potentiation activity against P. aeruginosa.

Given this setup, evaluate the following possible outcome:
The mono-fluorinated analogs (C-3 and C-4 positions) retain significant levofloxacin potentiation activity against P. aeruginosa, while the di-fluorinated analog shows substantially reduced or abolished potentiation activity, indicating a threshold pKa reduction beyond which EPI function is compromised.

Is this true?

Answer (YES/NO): NO